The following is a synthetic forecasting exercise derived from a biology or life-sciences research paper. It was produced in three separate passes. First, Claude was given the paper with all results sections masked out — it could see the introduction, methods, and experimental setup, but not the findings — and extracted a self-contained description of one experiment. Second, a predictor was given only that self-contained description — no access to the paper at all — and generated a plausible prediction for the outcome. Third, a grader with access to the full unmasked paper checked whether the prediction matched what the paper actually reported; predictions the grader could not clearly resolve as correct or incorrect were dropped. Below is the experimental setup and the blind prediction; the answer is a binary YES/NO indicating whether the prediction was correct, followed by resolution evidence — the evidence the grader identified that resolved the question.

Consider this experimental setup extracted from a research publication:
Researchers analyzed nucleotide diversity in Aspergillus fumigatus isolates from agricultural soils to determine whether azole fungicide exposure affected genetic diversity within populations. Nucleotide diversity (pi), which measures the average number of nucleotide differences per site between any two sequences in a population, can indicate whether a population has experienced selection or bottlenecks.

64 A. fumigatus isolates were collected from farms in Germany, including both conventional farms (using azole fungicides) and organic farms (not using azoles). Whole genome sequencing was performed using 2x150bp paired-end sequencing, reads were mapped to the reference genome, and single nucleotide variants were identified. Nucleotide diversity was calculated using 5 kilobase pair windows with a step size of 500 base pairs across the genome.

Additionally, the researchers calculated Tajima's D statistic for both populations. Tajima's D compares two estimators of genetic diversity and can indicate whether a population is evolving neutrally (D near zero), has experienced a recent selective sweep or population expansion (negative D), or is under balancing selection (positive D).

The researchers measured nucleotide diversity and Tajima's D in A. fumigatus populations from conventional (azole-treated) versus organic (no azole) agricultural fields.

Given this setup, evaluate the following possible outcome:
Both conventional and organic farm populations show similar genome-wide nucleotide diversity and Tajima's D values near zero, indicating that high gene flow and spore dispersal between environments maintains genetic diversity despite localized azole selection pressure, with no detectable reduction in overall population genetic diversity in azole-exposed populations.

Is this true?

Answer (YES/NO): YES